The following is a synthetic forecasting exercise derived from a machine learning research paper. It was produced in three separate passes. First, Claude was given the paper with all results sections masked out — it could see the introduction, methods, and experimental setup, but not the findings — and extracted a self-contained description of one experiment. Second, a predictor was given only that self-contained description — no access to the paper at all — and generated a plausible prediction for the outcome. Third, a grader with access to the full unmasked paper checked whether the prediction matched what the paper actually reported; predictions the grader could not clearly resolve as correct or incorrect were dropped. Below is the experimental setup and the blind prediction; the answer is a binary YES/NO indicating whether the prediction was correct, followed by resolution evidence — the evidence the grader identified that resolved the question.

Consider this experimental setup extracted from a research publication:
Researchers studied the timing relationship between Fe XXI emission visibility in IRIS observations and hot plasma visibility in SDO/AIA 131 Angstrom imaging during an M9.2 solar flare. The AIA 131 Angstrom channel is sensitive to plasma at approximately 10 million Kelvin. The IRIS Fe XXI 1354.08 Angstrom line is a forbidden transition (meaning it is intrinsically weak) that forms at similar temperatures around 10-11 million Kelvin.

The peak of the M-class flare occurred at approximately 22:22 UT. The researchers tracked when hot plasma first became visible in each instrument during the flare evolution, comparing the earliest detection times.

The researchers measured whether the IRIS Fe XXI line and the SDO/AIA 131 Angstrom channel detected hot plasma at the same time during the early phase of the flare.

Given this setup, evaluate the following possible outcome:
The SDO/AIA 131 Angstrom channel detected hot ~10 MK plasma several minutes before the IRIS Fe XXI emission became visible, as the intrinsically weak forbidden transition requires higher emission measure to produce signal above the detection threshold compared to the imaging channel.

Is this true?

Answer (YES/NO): YES